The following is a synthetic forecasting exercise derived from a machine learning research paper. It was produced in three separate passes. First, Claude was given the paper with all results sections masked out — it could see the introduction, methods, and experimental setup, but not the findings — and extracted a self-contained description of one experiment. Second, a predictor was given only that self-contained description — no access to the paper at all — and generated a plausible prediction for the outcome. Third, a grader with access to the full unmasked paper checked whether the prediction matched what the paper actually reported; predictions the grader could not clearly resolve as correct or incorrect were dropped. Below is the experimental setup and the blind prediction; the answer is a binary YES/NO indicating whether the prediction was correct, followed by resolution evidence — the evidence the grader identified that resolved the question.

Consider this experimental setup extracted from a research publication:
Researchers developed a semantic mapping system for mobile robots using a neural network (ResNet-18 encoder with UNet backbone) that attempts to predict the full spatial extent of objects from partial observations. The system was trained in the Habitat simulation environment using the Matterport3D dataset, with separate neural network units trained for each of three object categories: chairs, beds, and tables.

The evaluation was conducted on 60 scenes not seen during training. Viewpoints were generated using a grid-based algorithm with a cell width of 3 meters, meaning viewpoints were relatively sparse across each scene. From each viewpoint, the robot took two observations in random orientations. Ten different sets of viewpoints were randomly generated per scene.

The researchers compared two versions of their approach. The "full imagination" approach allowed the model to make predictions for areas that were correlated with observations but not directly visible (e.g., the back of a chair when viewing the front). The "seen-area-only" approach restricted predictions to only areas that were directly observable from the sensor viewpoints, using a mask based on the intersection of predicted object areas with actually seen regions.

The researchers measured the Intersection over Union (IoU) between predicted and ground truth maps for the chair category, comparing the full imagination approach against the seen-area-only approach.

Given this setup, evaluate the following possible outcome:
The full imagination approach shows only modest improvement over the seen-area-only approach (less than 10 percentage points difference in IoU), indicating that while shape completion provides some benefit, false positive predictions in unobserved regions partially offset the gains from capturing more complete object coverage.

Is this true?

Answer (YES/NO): YES